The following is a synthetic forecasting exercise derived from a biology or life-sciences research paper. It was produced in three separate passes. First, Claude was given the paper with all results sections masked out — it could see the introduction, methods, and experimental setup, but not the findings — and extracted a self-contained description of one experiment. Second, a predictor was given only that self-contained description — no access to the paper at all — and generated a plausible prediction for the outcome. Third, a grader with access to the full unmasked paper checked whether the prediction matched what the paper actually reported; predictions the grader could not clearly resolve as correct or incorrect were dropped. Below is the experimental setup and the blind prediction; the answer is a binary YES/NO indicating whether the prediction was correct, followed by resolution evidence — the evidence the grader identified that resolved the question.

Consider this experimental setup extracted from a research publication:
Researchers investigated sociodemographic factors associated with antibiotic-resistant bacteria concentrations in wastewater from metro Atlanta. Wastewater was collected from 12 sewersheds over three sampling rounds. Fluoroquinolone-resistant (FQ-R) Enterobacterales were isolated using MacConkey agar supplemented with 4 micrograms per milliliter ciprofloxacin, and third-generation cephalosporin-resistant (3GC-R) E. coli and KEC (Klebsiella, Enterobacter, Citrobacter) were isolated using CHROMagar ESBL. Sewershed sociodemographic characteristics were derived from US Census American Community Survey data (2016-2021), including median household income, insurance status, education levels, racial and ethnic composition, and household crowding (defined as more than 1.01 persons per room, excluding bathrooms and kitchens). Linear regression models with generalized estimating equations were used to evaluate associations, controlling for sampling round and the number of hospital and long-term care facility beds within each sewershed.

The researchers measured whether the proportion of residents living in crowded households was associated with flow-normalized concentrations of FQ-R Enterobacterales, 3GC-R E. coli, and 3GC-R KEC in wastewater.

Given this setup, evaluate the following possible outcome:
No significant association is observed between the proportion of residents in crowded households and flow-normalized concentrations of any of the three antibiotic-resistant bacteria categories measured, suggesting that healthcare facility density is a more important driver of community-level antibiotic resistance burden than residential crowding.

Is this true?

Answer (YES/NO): NO